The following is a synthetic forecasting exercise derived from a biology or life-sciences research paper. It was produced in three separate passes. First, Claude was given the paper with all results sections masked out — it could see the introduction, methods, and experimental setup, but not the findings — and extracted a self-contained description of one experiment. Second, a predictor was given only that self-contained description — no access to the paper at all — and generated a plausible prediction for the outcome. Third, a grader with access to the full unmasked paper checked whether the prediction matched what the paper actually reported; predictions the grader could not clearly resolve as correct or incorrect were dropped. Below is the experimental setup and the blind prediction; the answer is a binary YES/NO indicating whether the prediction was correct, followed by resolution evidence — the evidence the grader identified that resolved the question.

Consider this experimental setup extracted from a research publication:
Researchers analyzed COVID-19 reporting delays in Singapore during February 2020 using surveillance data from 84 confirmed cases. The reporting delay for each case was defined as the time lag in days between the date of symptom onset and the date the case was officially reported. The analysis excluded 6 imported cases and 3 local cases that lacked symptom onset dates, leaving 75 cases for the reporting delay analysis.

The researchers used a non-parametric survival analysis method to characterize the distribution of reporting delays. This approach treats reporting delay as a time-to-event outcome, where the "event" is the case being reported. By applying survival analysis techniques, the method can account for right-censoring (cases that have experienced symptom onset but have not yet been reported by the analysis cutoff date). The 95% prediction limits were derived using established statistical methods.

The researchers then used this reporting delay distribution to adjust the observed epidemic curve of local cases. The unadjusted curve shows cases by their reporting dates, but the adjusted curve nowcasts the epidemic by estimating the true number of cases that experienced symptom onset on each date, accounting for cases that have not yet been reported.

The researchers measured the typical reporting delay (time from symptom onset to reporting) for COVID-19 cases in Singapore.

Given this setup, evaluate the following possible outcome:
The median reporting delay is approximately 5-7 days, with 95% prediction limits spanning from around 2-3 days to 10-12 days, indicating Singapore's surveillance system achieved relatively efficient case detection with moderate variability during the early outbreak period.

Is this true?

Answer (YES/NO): NO